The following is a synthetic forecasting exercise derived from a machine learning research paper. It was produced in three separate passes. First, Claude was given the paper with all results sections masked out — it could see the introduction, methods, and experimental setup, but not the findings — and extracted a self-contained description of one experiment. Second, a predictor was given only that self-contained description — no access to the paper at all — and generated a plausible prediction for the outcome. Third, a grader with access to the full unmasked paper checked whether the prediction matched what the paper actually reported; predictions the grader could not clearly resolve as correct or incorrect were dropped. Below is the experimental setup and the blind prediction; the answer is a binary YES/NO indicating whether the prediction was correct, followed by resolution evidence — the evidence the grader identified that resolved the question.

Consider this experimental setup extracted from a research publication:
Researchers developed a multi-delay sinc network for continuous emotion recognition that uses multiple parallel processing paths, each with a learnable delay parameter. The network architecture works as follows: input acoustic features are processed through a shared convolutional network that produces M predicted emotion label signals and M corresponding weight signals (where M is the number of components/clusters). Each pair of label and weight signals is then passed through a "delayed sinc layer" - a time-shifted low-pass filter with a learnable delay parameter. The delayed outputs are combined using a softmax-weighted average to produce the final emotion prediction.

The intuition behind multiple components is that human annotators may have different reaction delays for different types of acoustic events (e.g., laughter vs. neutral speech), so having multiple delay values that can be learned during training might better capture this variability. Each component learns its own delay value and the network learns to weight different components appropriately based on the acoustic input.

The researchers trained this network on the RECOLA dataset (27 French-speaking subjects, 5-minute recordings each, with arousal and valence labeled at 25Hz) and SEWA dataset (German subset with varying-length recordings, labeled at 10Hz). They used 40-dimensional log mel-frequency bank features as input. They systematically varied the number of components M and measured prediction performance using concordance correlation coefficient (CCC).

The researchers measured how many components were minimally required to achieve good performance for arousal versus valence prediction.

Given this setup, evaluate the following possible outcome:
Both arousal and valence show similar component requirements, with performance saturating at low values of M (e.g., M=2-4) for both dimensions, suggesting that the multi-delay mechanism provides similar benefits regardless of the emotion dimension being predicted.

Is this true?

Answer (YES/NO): NO